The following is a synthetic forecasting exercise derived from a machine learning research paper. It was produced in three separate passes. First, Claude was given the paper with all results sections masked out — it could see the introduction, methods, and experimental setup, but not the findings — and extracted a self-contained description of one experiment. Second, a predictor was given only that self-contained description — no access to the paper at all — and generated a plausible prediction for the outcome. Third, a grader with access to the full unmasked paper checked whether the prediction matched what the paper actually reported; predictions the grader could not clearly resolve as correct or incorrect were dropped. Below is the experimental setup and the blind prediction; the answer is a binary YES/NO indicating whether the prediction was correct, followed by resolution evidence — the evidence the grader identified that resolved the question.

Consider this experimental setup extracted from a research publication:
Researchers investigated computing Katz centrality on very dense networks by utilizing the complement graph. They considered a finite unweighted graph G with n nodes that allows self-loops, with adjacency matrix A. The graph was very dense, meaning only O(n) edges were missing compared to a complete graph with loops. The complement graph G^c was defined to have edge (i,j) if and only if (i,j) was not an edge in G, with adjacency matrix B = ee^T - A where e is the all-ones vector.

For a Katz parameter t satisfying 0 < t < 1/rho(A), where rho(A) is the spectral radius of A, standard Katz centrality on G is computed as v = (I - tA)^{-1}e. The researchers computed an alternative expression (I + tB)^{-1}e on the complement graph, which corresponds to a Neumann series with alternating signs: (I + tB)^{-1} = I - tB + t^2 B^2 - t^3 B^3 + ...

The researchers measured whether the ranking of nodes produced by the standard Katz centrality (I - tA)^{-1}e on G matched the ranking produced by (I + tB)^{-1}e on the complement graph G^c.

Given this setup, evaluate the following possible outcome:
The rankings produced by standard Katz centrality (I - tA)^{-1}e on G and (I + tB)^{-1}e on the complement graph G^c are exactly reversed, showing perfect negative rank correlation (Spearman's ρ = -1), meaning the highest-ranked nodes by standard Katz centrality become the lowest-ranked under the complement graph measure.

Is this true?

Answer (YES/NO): NO